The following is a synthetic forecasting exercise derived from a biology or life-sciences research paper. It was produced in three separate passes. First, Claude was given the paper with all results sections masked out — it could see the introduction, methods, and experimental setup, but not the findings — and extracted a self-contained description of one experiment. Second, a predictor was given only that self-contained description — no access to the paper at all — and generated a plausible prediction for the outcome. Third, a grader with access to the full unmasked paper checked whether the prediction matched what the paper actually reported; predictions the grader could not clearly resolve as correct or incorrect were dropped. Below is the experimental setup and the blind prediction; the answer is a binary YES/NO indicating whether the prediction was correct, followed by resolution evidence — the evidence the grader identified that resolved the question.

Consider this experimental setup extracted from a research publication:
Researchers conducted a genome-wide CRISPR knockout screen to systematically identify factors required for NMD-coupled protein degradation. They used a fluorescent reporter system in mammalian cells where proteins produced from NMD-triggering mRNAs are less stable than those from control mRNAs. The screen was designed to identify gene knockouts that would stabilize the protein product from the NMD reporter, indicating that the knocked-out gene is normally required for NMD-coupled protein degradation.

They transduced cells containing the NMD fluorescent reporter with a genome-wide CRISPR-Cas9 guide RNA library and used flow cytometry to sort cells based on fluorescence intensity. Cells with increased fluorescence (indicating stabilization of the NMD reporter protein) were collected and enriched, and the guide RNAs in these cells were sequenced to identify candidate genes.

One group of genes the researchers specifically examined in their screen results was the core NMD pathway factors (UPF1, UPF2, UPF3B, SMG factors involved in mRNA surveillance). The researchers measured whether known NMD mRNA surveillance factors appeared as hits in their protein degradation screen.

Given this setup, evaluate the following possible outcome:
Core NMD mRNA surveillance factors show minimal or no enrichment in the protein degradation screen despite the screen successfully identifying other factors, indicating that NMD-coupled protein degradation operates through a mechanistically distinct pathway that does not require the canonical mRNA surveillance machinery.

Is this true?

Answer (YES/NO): NO